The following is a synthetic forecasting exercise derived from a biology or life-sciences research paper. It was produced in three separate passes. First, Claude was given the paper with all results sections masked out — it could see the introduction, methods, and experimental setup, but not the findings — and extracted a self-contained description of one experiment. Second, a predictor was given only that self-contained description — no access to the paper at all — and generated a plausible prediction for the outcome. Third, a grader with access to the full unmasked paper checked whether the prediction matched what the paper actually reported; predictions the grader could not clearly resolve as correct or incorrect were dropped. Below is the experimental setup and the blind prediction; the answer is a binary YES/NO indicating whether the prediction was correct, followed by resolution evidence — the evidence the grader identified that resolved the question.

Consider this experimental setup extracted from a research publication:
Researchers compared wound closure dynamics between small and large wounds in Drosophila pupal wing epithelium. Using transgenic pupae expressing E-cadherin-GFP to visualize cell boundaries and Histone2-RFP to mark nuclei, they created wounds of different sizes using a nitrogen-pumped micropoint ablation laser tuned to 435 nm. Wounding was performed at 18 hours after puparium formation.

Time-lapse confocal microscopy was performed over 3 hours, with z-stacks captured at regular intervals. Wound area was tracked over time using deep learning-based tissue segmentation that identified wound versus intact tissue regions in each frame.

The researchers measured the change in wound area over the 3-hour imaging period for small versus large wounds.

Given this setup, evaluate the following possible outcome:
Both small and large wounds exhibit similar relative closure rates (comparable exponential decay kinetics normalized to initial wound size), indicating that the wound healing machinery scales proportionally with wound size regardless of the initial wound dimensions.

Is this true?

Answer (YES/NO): NO